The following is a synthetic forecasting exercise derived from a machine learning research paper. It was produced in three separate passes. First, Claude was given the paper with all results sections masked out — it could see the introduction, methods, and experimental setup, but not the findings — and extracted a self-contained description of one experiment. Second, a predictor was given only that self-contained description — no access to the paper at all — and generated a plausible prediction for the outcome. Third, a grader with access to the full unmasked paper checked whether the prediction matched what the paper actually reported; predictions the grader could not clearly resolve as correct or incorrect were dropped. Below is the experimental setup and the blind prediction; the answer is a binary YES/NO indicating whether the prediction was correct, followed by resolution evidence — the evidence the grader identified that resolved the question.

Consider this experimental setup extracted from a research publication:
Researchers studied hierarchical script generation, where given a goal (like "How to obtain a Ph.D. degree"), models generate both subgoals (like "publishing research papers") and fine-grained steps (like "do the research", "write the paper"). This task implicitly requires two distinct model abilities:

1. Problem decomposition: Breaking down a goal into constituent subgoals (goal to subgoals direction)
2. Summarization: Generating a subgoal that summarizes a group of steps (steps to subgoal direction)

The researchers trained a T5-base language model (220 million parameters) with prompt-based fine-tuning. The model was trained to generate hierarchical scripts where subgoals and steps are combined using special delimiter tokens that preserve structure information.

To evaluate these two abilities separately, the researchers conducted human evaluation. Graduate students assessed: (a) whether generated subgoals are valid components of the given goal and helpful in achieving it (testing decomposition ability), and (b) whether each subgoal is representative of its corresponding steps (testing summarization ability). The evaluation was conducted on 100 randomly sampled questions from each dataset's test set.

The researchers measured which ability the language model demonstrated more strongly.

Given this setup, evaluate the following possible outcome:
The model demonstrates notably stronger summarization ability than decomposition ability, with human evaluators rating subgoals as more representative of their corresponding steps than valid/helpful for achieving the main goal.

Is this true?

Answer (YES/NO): YES